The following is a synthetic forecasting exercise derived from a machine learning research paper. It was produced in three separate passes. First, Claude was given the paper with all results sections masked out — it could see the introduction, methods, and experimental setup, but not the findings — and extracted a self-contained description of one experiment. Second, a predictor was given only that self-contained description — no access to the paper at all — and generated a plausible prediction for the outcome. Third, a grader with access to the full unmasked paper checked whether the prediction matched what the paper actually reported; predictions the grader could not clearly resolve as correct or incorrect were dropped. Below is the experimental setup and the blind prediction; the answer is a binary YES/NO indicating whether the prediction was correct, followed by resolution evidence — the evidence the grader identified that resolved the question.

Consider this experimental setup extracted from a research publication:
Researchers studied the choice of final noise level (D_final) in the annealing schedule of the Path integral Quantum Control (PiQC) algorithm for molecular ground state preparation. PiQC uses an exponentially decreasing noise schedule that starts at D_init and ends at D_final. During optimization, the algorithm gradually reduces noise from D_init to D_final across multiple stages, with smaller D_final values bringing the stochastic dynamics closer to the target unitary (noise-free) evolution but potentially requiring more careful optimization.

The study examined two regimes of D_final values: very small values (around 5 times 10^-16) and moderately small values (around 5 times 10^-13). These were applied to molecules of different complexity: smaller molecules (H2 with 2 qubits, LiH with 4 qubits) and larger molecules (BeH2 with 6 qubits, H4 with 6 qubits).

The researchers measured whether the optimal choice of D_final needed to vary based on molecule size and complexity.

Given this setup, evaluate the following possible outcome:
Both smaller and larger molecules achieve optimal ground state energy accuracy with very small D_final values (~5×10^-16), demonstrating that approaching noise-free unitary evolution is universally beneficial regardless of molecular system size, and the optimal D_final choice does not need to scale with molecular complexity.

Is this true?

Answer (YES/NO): NO